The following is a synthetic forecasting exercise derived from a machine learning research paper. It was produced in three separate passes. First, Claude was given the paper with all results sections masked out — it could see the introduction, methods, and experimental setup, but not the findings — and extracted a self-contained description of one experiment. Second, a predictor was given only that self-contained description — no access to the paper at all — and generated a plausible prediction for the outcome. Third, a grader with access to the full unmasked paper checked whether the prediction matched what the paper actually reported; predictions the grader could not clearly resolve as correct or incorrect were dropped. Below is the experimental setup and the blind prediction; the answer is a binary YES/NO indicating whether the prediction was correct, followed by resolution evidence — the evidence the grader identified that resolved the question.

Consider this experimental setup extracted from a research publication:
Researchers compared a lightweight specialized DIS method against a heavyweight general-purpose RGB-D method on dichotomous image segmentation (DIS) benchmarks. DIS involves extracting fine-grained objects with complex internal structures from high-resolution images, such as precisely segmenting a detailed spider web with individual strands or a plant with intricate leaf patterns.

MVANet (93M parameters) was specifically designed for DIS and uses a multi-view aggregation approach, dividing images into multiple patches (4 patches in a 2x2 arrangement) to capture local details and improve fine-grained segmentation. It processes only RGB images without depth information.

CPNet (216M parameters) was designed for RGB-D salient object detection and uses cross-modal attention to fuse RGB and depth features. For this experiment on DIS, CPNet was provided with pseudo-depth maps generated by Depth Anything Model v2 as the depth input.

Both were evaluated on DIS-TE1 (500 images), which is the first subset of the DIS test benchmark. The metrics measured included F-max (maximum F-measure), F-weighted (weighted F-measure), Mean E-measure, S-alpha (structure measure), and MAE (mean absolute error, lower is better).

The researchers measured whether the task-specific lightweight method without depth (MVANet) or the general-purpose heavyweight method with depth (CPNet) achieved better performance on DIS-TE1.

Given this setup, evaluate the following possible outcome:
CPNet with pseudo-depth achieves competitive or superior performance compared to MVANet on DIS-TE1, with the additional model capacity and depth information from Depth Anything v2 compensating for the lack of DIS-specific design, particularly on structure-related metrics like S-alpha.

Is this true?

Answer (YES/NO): NO